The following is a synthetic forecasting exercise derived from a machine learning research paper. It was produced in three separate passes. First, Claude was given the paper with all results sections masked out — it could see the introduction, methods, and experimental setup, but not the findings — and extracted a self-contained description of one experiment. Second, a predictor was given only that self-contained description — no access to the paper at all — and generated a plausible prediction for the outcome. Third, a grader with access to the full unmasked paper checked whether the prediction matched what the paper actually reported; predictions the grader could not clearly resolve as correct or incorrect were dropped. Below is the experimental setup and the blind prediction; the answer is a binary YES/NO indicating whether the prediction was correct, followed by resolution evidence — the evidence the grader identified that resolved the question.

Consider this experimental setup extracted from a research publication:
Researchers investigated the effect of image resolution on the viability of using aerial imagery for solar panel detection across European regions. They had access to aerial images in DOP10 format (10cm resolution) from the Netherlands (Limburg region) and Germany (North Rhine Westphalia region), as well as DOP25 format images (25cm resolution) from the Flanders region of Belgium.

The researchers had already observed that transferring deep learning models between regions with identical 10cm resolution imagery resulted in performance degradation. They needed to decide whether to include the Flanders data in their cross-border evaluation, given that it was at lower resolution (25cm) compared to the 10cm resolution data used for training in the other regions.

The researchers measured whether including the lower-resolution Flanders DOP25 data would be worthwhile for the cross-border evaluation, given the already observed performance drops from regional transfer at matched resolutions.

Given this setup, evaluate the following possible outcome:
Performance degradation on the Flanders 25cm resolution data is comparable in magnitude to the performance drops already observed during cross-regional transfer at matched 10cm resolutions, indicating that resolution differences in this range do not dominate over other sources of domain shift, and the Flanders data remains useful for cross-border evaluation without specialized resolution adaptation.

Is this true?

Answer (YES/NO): NO